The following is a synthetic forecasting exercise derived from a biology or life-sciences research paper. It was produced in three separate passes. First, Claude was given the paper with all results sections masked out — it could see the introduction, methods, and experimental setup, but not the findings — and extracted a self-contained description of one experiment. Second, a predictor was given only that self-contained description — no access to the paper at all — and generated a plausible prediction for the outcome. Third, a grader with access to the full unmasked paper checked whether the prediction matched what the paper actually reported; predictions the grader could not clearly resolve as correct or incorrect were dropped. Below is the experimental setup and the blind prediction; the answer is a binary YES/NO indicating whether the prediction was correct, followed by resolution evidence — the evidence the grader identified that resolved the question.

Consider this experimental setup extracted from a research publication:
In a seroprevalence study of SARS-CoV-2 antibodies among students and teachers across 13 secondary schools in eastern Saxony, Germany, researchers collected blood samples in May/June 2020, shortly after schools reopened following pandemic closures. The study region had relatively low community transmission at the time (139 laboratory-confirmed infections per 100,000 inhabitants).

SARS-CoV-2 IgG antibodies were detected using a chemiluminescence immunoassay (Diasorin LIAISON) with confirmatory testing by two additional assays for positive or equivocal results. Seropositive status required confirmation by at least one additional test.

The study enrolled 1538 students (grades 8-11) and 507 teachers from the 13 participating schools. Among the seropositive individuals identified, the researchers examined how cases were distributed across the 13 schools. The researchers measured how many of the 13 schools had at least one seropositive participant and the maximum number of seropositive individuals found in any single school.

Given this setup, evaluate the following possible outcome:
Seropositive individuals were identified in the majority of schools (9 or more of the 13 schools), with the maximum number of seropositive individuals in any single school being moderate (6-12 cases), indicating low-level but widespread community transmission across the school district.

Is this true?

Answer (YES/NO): NO